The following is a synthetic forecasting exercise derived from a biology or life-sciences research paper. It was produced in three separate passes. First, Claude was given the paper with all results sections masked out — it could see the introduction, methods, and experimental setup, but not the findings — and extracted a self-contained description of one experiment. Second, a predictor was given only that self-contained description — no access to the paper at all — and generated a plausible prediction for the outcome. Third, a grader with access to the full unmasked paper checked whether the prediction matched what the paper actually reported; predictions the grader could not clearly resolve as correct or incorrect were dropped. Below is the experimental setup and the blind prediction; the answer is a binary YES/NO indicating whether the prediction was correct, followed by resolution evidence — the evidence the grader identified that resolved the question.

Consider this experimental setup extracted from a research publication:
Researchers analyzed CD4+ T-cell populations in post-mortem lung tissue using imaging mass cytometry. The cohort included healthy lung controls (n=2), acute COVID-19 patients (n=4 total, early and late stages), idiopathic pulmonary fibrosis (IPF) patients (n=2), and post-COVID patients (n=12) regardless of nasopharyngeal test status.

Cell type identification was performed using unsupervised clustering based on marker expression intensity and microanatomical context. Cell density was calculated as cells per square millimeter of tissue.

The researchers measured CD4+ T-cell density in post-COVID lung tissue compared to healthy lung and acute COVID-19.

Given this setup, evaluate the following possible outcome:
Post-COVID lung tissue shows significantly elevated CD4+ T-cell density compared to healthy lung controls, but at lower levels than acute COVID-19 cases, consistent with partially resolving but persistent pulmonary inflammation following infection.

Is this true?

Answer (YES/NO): NO